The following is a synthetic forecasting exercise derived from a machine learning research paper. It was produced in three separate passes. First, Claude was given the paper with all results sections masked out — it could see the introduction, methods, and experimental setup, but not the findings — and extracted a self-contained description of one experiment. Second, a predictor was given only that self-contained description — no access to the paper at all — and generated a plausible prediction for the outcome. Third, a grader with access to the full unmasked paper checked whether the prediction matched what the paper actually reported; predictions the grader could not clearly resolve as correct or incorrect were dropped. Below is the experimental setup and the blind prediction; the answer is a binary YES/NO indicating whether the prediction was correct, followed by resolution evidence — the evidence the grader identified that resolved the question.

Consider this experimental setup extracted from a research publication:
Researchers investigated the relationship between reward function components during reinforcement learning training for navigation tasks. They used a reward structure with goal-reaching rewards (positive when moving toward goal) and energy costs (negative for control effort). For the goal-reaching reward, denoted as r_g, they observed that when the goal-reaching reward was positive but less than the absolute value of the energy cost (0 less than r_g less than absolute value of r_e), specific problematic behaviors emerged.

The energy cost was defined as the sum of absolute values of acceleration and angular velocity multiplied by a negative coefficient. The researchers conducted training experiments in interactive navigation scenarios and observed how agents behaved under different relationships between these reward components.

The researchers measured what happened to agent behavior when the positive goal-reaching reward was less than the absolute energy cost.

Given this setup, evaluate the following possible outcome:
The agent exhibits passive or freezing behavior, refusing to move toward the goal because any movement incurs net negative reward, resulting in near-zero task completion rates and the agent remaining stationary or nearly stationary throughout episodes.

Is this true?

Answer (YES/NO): YES